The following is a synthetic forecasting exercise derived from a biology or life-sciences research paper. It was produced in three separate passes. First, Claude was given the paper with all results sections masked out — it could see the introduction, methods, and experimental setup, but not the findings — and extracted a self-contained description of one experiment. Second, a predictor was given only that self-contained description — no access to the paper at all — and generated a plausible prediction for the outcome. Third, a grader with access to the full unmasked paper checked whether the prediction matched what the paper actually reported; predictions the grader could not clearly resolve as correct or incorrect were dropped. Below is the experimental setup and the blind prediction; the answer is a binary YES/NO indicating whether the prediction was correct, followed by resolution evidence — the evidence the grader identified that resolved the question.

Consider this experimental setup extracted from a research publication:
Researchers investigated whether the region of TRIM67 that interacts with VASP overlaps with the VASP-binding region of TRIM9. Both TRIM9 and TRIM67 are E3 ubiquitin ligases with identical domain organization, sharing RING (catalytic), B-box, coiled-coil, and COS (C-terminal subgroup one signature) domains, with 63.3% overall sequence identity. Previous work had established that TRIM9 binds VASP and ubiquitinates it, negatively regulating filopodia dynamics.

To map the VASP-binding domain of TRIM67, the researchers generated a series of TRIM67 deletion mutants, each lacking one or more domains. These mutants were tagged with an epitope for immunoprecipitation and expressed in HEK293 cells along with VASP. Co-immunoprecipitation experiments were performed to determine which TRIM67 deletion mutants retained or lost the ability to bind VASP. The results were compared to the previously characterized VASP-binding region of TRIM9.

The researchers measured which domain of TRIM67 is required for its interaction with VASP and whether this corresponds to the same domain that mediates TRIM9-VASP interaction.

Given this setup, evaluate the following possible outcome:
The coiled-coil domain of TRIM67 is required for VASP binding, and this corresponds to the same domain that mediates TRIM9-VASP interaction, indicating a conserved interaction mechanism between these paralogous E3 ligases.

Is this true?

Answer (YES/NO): YES